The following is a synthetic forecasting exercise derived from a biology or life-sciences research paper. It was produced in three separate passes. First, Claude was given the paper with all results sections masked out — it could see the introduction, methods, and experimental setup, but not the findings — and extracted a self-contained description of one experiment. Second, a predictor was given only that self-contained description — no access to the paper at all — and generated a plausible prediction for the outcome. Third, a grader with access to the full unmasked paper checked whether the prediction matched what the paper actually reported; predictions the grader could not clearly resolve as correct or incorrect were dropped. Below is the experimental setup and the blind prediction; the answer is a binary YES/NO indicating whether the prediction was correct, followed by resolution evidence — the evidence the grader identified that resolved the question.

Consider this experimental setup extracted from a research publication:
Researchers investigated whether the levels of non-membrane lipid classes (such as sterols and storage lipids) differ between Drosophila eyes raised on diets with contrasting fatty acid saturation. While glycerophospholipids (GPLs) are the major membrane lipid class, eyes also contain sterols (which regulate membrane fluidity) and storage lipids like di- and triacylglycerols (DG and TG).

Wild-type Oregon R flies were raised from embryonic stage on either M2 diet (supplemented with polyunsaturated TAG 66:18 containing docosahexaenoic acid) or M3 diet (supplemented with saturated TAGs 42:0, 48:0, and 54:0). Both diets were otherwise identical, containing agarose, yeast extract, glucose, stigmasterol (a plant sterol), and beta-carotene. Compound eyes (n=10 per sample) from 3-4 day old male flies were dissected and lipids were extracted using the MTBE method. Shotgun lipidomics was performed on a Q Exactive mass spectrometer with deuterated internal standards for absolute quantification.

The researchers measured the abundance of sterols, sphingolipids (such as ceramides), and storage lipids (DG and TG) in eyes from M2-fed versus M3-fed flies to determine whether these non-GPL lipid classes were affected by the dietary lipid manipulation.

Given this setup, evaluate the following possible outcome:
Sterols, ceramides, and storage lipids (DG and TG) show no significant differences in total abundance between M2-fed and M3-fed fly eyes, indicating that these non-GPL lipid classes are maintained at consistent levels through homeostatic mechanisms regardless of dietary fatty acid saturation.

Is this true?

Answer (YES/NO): YES